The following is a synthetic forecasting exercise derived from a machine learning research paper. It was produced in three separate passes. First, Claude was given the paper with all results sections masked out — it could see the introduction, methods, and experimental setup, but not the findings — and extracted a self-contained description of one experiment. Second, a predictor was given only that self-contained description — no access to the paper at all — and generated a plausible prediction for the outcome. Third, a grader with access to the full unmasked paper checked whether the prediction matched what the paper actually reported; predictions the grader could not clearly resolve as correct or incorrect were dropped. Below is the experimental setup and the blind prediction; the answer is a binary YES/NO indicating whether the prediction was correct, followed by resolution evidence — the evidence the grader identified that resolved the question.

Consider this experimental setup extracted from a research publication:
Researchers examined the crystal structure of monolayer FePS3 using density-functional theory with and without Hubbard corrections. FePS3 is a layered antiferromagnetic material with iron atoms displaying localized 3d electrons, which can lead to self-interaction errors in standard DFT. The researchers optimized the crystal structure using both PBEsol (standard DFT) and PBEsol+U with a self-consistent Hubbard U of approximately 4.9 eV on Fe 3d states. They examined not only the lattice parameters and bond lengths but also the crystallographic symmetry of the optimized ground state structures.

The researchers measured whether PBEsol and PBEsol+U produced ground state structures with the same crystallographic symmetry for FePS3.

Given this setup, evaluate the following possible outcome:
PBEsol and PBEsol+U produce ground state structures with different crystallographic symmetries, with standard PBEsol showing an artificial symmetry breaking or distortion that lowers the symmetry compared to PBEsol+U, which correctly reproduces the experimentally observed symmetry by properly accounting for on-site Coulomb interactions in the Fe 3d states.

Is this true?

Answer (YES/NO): YES